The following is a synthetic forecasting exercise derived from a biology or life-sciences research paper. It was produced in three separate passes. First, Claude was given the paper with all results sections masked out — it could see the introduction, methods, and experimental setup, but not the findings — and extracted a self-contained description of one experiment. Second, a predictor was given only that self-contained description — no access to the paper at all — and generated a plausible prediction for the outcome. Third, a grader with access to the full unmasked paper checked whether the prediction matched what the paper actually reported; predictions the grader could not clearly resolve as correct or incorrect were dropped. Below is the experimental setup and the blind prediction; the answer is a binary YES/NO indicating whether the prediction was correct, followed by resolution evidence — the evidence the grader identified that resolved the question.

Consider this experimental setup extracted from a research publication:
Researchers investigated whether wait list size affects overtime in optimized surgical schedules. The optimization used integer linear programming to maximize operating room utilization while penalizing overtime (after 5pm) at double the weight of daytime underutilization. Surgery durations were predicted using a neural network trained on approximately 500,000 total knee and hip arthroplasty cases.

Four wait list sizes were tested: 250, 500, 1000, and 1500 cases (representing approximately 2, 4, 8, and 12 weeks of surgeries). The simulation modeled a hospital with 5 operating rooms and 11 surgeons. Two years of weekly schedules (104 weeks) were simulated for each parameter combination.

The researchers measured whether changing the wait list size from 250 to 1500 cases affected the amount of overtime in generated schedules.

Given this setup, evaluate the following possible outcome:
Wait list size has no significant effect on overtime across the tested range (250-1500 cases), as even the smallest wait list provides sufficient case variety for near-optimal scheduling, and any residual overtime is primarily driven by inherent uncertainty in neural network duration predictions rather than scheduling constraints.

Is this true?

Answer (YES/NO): YES